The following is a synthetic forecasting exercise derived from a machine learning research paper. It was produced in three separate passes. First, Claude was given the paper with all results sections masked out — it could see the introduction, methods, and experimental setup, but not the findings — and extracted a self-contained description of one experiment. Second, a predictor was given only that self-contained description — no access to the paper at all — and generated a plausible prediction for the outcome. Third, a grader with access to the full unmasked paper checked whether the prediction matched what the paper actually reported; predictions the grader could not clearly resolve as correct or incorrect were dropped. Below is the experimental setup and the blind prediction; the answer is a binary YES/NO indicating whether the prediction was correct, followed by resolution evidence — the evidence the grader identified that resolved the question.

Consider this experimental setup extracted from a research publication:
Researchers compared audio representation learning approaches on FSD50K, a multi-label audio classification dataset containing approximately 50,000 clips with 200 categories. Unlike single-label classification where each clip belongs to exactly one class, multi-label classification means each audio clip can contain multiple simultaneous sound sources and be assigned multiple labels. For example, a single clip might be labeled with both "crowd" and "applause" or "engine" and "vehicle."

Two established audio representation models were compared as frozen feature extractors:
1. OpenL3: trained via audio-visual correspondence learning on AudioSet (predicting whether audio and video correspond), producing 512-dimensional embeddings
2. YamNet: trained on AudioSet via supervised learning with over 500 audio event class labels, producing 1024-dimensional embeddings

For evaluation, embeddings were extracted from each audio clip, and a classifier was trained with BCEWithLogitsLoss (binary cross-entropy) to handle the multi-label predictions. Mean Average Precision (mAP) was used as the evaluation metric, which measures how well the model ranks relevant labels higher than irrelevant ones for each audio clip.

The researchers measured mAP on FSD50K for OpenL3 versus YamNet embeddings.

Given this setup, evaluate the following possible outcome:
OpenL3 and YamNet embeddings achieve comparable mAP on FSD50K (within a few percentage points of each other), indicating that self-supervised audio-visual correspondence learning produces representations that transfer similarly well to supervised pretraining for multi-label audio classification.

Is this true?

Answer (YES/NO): NO